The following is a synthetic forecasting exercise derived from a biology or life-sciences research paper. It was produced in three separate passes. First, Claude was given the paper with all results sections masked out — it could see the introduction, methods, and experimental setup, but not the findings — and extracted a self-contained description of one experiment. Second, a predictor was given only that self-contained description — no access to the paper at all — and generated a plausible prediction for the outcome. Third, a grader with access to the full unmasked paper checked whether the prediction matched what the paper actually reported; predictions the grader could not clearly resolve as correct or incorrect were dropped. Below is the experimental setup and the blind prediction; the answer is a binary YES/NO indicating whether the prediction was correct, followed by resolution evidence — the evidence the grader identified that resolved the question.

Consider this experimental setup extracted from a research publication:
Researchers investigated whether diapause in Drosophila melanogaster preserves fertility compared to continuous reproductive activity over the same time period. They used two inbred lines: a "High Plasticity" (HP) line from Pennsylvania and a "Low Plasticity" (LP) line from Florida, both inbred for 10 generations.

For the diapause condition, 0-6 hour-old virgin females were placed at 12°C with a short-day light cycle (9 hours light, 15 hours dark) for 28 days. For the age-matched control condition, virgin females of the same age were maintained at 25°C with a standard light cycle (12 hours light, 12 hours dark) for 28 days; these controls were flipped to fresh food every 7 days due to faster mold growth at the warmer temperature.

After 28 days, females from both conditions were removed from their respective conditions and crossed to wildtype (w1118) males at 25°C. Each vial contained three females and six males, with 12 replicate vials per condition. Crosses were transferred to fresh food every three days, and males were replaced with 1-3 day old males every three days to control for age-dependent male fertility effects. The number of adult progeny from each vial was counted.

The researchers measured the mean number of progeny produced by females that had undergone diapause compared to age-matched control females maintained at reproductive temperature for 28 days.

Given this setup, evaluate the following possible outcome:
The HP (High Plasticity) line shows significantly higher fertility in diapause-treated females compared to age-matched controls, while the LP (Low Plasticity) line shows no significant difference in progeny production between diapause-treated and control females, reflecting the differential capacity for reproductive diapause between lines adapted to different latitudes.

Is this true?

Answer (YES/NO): NO